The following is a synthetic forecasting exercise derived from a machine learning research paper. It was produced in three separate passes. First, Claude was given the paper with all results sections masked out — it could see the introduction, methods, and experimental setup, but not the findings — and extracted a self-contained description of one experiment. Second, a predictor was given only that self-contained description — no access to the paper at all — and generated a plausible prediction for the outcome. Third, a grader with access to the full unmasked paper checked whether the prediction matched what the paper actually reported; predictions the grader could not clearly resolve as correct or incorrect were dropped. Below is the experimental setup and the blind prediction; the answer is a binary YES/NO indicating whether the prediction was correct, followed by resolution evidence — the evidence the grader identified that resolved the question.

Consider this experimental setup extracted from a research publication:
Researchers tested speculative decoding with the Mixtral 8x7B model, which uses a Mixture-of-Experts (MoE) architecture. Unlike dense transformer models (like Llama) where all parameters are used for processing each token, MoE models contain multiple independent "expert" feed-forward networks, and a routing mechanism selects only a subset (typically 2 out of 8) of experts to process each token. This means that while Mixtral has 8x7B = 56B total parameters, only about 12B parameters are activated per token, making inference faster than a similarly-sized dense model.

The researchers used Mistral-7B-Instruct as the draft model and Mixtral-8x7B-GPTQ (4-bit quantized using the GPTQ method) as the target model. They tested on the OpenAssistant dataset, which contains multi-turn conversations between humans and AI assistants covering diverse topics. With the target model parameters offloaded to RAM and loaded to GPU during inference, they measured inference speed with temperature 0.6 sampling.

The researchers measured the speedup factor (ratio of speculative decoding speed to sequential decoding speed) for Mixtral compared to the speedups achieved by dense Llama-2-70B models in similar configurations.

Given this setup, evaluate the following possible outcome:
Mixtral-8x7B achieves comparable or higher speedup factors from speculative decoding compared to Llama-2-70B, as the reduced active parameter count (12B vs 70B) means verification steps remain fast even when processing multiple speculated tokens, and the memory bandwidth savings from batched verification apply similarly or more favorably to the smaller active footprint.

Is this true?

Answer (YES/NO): NO